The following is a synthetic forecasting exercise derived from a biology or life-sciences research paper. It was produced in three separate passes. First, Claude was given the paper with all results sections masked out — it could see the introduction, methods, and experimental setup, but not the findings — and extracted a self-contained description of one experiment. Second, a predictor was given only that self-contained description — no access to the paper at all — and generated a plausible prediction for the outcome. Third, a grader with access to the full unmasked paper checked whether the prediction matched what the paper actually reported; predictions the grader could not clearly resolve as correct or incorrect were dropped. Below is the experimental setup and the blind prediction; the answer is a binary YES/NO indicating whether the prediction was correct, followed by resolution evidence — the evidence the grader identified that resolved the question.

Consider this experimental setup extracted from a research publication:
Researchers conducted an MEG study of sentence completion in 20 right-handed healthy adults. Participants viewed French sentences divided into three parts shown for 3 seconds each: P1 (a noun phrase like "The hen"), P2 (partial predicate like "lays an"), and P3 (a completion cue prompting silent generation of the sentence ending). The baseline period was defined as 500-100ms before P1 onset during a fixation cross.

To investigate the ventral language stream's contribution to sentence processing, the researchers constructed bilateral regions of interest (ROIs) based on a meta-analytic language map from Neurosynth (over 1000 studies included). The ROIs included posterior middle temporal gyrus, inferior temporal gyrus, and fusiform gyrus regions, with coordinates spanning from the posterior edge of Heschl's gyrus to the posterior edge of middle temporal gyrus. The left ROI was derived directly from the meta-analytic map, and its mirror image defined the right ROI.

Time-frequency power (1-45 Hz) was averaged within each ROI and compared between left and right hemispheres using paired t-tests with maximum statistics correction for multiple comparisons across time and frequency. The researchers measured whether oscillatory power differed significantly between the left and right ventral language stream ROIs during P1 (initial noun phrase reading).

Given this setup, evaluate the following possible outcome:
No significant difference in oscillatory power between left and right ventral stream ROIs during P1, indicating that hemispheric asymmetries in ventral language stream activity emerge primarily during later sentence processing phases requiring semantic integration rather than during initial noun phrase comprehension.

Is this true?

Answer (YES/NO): YES